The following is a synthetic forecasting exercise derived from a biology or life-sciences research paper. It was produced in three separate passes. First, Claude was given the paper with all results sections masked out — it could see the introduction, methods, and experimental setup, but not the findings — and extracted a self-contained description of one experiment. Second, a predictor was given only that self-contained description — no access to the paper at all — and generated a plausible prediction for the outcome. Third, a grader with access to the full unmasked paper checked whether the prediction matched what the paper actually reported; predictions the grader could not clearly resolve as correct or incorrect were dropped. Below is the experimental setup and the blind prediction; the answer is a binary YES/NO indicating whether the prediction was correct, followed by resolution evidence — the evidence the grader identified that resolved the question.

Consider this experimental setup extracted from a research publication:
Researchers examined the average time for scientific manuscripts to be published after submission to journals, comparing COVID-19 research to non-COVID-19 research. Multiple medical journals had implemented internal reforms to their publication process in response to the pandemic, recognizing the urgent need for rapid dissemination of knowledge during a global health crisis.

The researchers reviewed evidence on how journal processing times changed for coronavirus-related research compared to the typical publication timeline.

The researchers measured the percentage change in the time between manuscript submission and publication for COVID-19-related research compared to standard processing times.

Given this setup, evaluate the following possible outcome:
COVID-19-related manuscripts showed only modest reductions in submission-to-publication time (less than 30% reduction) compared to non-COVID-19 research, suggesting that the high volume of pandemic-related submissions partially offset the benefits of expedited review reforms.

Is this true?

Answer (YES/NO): NO